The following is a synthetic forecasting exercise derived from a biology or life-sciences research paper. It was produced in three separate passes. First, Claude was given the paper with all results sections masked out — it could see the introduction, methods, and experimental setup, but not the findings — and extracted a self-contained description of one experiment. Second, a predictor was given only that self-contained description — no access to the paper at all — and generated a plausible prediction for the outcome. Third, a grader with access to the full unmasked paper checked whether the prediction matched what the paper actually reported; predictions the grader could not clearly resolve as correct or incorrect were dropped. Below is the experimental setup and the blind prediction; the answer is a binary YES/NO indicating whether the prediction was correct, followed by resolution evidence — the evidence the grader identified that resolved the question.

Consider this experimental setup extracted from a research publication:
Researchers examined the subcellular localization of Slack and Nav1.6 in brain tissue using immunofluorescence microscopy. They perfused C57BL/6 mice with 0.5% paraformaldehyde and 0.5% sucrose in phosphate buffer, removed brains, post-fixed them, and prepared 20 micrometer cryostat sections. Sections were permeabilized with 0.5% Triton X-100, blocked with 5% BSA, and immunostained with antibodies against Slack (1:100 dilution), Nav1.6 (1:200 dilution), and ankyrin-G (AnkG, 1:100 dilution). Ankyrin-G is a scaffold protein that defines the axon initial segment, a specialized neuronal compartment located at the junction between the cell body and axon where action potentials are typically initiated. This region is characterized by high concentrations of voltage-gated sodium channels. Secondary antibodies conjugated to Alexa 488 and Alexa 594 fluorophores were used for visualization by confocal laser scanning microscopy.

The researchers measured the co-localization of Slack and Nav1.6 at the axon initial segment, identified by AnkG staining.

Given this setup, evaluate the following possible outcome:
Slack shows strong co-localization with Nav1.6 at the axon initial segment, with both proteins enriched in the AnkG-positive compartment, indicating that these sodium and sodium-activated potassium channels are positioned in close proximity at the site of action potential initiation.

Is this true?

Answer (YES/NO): YES